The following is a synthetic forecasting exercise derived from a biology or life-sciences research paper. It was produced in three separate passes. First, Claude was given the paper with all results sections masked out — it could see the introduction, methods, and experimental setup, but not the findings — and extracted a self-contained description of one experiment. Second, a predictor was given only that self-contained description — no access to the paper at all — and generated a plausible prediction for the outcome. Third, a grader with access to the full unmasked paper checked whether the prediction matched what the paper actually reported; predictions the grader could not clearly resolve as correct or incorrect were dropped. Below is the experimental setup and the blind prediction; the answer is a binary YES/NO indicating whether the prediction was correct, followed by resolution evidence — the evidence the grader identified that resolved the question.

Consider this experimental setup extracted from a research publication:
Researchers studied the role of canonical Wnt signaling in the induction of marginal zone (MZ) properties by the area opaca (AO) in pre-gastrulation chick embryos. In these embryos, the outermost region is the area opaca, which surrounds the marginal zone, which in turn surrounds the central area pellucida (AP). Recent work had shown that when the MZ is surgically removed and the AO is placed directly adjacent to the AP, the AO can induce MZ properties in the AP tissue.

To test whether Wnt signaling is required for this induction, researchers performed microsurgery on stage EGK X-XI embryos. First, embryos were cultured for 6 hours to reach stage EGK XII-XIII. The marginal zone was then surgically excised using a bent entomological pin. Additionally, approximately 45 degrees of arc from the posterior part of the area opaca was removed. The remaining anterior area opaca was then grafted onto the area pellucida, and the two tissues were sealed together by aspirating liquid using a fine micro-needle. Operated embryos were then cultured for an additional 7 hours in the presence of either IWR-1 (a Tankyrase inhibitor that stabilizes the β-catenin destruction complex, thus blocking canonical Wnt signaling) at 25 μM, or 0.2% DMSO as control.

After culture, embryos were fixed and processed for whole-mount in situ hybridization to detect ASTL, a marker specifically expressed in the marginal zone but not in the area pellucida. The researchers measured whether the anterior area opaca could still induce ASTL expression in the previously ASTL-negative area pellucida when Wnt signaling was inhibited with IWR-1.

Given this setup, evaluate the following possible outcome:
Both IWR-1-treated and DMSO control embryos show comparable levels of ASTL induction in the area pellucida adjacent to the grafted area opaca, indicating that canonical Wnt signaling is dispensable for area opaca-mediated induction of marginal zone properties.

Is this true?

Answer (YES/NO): NO